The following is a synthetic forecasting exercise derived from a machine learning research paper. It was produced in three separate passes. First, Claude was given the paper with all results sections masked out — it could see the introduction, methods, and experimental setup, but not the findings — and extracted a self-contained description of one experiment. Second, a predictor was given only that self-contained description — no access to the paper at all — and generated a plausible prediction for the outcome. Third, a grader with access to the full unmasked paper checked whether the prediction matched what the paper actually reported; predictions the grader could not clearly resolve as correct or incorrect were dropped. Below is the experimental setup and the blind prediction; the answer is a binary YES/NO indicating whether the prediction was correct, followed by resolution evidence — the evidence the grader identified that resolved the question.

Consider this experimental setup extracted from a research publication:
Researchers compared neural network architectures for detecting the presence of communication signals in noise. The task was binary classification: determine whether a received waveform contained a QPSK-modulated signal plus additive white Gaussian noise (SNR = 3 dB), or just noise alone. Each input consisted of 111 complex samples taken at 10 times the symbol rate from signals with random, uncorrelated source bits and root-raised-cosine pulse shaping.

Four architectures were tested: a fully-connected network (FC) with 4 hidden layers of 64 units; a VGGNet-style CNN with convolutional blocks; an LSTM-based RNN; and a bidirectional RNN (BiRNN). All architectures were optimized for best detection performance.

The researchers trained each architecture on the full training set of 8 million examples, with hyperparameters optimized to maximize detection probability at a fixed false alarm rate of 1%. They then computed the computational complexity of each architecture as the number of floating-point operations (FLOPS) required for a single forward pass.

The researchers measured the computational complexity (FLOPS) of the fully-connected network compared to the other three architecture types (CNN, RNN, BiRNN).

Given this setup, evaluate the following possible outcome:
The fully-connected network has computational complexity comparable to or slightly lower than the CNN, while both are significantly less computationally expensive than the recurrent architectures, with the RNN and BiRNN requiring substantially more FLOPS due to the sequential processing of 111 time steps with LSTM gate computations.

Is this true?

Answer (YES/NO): NO